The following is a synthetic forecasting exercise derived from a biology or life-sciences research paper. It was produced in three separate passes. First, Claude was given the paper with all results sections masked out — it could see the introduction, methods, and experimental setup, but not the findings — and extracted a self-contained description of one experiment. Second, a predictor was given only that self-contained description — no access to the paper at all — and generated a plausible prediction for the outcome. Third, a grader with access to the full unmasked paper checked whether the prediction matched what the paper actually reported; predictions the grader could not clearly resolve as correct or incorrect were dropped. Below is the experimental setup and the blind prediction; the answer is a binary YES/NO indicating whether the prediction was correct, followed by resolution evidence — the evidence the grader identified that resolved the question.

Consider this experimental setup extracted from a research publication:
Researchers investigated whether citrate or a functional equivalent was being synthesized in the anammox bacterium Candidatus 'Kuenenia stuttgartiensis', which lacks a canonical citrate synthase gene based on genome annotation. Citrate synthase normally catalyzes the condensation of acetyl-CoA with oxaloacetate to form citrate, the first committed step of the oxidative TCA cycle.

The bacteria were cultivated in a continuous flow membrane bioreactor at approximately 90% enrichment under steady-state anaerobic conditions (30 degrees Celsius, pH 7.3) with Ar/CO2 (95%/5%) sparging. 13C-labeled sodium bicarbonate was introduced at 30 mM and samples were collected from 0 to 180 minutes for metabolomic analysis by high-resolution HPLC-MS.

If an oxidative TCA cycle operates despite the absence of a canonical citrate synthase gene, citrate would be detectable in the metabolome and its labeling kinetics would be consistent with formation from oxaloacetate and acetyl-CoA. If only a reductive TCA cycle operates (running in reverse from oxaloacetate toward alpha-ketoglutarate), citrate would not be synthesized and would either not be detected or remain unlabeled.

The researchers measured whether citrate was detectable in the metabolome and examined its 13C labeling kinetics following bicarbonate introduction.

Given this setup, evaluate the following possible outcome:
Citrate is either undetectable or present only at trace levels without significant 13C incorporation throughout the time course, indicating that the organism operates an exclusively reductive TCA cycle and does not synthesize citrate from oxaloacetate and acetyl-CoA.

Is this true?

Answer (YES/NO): NO